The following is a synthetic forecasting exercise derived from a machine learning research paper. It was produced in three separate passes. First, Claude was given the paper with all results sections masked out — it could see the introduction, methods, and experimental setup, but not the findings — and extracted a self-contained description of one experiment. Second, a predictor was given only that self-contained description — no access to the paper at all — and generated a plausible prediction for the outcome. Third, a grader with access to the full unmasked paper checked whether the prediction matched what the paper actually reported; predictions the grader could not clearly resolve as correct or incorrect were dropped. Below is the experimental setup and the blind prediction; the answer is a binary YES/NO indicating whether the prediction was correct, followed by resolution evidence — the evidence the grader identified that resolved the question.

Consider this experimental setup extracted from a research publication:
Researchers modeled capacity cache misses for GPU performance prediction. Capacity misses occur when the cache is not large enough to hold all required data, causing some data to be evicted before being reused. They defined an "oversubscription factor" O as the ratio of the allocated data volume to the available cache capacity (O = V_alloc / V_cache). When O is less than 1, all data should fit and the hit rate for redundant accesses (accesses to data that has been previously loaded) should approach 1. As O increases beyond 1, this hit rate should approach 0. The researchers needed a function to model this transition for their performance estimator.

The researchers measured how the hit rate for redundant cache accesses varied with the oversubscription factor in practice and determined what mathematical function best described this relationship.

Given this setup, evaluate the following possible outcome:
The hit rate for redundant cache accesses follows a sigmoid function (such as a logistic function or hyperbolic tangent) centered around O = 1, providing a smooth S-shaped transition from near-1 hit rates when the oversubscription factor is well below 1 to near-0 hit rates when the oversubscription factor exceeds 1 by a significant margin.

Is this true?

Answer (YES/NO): YES